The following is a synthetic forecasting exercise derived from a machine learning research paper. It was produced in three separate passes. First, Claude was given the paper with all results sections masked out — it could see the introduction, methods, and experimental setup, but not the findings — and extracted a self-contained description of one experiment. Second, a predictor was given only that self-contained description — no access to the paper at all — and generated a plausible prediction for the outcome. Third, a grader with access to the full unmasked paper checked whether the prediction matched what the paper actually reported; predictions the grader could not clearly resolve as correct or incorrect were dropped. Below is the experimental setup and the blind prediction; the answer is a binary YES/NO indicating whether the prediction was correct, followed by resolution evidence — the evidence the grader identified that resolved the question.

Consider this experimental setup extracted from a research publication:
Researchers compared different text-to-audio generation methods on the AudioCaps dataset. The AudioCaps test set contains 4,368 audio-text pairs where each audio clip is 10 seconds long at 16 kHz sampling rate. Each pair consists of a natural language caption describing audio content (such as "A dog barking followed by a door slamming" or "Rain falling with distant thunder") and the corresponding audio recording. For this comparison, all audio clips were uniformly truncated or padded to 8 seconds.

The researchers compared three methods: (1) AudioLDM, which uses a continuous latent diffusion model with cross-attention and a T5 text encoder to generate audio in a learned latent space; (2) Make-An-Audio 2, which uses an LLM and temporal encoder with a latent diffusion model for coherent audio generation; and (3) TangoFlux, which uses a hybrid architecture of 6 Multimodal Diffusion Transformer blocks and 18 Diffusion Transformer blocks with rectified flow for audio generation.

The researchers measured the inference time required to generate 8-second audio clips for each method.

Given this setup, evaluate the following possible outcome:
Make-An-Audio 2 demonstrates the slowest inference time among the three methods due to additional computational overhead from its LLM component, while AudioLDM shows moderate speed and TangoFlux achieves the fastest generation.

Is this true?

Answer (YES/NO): NO